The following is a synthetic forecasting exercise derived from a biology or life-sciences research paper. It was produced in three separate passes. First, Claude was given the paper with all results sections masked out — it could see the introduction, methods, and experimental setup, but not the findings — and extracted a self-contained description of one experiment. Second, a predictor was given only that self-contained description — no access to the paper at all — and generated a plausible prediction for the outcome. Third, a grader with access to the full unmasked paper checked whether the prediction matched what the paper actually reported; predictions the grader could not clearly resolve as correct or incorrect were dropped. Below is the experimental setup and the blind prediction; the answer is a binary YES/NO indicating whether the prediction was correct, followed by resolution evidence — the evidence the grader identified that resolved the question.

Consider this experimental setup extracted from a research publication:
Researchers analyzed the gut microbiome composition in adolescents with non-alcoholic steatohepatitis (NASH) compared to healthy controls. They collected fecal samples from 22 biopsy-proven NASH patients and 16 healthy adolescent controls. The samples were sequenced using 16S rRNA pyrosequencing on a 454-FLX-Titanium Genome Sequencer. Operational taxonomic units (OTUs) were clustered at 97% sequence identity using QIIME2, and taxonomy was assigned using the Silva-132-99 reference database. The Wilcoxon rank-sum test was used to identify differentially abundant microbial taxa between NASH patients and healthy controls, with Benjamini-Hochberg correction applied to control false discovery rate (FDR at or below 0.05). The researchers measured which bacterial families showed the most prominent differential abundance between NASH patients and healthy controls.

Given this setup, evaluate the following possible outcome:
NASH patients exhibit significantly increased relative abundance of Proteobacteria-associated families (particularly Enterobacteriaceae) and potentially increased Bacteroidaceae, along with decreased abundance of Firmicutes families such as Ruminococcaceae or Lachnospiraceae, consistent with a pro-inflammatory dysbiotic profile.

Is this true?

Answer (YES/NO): NO